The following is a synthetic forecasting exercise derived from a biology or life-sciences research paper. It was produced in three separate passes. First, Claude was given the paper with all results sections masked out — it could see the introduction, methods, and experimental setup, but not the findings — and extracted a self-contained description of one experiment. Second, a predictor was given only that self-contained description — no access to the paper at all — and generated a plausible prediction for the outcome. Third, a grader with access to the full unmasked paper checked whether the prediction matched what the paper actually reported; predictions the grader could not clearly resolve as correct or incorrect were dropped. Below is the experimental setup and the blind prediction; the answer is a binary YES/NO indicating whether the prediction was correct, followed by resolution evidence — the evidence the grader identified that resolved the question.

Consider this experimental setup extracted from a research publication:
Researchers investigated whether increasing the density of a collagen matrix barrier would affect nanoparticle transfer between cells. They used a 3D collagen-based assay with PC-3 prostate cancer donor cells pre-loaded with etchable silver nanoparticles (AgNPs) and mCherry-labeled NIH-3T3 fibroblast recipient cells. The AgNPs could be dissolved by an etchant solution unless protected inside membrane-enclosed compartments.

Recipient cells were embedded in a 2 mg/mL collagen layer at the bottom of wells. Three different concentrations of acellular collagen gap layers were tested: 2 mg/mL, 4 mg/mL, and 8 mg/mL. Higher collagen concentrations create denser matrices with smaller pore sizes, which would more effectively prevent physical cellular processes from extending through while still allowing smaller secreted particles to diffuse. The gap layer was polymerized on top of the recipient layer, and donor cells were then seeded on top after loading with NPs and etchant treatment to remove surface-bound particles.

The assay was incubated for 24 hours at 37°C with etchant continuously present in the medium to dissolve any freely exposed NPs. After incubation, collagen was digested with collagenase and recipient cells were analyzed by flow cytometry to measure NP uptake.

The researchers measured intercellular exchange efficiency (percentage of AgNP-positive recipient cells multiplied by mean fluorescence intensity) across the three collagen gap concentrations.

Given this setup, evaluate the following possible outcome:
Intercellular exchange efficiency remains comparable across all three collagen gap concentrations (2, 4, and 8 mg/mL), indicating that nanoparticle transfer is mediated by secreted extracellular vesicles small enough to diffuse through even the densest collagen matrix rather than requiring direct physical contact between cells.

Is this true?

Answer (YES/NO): YES